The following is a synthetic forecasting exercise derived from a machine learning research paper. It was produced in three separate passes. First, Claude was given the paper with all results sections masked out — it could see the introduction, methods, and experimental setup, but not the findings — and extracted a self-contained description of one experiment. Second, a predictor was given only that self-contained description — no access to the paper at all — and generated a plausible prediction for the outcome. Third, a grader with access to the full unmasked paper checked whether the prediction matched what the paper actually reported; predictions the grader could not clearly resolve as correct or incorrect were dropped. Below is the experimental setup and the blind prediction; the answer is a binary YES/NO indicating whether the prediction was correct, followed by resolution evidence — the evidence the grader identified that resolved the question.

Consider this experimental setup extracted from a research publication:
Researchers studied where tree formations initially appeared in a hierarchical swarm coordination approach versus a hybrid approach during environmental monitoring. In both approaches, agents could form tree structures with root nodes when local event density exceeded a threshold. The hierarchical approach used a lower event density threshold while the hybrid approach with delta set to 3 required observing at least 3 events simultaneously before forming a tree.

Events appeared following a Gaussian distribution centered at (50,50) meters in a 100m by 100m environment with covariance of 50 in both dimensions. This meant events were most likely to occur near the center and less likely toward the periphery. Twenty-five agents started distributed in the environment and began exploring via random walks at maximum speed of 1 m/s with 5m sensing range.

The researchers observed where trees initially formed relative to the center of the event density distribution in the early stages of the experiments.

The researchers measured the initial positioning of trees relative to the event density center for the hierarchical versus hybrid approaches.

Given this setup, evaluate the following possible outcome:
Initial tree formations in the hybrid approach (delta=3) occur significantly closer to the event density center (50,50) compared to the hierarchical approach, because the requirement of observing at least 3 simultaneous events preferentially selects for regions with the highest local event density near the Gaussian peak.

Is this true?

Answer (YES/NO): YES